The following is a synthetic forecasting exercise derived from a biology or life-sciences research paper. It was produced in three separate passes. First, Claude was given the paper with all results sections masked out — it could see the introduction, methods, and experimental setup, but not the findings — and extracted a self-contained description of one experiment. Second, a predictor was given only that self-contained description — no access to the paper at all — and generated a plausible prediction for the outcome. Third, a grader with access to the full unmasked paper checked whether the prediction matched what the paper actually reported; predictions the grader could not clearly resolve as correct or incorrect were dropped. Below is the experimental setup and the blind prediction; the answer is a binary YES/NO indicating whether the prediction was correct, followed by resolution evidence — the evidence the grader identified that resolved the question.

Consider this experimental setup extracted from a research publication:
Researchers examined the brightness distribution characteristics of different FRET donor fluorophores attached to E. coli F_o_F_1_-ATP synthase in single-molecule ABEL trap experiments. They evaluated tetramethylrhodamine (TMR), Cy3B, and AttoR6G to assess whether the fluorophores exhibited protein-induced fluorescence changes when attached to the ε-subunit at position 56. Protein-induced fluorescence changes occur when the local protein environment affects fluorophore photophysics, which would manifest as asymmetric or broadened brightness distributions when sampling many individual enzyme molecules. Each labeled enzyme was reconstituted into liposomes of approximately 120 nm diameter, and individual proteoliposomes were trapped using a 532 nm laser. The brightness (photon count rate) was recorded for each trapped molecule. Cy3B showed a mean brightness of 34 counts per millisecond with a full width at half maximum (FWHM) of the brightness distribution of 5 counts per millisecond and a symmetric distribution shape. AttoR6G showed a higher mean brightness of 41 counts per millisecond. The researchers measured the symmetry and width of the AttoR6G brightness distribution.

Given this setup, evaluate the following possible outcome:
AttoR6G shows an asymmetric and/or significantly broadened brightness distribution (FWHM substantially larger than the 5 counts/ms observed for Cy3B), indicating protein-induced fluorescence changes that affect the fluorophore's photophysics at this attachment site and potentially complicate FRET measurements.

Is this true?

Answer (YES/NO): YES